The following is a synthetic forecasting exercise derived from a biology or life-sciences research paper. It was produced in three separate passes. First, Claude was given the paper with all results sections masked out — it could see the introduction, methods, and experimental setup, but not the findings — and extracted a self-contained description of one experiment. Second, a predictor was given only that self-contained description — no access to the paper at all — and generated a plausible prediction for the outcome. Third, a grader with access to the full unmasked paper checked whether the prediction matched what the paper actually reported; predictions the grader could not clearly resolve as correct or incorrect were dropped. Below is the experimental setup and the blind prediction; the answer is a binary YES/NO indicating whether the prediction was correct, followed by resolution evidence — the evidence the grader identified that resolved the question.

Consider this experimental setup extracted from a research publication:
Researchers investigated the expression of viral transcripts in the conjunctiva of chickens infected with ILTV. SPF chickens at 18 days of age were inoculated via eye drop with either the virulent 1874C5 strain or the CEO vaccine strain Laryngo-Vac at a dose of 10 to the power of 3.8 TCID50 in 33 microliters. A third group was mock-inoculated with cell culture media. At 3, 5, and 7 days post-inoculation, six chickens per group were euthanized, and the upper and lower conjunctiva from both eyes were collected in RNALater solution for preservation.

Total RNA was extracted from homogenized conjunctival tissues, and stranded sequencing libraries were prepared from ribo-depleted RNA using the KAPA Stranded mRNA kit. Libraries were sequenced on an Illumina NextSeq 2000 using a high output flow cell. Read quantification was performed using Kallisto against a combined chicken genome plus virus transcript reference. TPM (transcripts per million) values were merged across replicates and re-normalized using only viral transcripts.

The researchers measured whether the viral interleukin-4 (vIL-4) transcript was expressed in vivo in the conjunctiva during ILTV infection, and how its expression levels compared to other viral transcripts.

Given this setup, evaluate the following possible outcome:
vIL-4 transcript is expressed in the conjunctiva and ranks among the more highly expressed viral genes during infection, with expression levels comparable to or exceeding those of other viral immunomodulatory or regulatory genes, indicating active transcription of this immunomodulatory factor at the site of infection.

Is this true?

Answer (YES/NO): YES